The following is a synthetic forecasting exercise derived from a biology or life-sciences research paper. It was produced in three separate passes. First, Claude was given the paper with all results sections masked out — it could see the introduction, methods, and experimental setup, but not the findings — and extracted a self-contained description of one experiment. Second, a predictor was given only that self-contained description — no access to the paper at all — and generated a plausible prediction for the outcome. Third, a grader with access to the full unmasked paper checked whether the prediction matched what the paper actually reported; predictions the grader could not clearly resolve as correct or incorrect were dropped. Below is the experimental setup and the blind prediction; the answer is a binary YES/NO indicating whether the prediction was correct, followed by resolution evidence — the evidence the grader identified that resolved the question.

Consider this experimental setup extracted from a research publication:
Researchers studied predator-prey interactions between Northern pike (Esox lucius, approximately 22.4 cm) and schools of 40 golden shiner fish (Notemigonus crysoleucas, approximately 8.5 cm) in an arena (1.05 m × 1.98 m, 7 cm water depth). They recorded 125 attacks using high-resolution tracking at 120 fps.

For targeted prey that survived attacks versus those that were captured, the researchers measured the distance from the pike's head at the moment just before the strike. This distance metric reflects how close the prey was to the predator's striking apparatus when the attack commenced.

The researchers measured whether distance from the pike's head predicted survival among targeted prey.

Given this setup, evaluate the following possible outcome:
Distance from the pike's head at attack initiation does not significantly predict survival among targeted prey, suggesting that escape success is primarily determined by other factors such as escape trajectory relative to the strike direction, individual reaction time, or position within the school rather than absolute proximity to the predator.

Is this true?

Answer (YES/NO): NO